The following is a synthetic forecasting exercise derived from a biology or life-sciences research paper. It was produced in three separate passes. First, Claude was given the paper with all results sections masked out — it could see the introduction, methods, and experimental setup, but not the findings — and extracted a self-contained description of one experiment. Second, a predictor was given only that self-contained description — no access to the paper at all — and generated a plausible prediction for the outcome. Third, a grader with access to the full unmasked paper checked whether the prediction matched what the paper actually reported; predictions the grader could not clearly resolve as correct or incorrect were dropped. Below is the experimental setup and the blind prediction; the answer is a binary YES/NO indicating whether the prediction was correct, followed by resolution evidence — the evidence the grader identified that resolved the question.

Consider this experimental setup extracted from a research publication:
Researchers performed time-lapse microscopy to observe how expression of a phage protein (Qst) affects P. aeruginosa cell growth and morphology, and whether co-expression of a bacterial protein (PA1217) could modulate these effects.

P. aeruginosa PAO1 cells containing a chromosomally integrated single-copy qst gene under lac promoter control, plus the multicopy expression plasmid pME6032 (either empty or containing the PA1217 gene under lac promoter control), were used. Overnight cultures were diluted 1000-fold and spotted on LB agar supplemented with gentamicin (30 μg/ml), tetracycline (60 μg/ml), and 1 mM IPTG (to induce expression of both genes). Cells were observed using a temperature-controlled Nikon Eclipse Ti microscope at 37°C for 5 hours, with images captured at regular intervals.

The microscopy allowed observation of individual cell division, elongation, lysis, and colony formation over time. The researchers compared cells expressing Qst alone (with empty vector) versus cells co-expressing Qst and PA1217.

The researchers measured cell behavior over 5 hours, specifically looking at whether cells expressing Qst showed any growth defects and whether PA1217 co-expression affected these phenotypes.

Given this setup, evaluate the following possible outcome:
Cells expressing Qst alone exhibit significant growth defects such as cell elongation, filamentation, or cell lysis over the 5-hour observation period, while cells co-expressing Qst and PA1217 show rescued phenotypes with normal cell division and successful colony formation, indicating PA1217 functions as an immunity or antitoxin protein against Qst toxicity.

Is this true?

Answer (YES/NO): NO